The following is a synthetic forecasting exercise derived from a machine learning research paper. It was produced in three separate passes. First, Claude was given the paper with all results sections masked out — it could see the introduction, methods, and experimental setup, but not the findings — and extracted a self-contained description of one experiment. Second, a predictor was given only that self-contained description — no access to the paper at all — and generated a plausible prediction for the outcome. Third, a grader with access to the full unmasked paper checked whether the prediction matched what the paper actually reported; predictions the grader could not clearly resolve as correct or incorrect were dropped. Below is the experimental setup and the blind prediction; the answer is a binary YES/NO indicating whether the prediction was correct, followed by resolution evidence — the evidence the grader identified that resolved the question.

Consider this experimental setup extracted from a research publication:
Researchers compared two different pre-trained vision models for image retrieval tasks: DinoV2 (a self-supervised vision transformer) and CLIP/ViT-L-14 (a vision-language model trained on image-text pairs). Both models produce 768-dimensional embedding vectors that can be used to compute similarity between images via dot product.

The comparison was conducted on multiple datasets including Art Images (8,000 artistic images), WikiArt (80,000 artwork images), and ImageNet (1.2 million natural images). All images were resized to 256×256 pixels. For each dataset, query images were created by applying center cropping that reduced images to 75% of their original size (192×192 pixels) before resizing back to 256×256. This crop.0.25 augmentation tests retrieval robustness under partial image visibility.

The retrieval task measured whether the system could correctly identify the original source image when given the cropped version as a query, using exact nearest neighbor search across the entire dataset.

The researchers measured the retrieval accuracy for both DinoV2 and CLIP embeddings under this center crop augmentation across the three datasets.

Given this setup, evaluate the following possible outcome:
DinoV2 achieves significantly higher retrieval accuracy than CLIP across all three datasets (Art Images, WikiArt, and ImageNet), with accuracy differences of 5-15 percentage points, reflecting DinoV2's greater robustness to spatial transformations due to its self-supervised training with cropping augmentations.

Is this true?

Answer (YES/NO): NO